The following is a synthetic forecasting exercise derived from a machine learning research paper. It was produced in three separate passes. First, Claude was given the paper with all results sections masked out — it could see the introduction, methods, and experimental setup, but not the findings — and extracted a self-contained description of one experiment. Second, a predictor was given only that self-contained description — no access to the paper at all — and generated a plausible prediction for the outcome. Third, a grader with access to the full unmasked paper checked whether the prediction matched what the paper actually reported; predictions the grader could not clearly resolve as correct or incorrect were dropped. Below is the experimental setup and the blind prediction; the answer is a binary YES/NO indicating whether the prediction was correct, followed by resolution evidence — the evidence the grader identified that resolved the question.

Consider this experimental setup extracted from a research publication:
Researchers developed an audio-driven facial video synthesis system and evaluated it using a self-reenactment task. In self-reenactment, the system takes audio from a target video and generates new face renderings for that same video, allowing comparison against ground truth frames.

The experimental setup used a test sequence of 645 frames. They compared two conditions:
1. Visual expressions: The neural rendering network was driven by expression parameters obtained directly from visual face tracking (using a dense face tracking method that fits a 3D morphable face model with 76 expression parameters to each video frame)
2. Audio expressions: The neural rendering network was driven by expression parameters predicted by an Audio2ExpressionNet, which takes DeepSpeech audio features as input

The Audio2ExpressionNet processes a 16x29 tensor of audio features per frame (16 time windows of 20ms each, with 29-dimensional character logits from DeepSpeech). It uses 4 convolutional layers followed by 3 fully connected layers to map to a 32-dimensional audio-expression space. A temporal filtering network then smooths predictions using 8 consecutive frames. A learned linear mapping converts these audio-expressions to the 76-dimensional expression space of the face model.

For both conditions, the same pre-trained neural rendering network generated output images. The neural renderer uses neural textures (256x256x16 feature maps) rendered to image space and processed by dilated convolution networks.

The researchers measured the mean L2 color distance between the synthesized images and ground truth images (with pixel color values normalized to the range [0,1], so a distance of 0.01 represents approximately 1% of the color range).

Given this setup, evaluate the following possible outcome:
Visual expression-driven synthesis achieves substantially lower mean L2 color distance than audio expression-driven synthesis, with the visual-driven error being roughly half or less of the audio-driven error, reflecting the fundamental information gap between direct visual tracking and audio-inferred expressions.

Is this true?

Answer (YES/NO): NO